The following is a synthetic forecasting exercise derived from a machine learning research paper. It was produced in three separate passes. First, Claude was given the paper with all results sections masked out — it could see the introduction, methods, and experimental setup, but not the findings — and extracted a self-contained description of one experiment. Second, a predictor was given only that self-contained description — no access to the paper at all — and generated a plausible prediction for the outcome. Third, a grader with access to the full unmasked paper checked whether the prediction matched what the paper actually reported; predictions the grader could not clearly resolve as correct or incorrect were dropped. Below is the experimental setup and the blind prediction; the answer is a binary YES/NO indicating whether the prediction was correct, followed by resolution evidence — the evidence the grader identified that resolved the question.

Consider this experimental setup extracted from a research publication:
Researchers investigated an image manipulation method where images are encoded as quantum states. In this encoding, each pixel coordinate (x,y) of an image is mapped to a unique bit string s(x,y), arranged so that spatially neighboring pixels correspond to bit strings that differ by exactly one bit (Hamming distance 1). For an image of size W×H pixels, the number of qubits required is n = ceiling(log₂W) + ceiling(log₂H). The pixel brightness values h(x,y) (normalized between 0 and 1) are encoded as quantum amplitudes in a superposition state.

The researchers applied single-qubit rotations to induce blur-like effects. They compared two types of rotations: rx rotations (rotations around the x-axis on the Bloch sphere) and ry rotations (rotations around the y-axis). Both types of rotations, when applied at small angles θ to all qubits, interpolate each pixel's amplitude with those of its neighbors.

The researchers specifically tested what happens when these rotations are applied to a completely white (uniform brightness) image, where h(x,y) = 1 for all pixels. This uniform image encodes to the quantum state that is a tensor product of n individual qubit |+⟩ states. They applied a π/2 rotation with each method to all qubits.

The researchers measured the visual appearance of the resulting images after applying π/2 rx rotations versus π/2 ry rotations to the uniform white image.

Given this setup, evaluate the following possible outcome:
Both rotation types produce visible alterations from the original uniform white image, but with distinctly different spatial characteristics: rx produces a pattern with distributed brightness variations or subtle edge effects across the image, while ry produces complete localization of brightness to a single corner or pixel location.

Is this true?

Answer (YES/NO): NO